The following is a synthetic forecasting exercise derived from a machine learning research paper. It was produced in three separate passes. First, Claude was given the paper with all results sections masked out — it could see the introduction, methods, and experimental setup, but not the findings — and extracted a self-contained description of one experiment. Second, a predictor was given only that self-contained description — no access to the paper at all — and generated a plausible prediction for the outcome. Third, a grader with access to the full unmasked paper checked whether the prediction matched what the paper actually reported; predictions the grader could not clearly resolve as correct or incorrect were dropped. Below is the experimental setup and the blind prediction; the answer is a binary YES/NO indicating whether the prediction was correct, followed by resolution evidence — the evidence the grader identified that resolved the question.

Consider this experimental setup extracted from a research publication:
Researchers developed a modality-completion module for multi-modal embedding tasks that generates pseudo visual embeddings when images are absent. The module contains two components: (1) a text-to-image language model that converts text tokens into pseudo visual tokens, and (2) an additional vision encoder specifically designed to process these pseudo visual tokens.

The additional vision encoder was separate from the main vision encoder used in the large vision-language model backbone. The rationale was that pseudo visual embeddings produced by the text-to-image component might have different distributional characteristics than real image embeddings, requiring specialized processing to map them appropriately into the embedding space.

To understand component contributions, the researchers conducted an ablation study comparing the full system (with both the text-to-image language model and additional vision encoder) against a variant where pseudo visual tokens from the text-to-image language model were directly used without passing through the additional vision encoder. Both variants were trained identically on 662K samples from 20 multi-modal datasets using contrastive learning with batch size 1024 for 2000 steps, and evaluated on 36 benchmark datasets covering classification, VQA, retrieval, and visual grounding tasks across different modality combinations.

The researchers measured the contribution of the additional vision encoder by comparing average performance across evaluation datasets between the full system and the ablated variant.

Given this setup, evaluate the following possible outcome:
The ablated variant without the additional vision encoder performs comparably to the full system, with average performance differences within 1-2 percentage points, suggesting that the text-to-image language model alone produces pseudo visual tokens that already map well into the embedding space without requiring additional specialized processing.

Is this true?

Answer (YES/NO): NO